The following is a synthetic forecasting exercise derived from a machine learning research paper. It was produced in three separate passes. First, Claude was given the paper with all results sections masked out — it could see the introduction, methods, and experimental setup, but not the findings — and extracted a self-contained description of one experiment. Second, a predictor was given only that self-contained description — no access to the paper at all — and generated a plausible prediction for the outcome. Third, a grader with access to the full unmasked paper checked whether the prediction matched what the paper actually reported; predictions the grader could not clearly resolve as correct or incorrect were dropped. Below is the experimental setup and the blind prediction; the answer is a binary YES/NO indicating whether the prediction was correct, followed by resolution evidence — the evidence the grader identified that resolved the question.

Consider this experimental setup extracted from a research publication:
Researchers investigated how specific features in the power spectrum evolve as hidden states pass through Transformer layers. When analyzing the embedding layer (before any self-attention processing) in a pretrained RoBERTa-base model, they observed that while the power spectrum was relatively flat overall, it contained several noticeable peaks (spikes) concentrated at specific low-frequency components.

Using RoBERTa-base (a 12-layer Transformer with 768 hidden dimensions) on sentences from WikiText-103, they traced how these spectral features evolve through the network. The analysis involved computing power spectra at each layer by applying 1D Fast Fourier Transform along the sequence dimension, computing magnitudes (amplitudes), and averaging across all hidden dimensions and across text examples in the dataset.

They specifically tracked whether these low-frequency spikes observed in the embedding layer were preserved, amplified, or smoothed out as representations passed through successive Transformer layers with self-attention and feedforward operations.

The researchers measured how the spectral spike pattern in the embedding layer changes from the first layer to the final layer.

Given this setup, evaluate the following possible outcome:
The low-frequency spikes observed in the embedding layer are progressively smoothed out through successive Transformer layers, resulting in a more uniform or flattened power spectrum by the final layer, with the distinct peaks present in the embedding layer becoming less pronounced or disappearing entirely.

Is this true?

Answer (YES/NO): NO